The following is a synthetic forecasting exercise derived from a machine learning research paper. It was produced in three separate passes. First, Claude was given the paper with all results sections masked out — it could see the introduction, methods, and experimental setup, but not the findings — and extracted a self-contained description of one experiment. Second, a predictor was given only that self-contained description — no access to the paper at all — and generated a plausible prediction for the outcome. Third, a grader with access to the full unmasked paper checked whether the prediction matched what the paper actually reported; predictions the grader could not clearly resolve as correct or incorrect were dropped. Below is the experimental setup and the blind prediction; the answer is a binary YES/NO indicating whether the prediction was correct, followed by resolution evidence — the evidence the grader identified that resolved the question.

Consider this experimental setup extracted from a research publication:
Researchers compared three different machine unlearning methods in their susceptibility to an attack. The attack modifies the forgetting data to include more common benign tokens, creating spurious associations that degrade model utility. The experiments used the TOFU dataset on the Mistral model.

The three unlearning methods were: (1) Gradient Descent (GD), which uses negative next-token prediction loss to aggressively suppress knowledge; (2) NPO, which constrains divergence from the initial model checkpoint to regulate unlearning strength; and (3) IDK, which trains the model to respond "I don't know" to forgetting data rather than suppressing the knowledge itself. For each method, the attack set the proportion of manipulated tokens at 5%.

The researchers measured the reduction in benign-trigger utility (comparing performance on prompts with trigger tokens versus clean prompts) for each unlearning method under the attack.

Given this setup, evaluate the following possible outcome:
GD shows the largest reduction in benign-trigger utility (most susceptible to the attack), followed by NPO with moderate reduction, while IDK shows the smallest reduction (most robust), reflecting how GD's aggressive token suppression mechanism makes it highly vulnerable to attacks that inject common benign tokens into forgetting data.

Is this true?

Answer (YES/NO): NO